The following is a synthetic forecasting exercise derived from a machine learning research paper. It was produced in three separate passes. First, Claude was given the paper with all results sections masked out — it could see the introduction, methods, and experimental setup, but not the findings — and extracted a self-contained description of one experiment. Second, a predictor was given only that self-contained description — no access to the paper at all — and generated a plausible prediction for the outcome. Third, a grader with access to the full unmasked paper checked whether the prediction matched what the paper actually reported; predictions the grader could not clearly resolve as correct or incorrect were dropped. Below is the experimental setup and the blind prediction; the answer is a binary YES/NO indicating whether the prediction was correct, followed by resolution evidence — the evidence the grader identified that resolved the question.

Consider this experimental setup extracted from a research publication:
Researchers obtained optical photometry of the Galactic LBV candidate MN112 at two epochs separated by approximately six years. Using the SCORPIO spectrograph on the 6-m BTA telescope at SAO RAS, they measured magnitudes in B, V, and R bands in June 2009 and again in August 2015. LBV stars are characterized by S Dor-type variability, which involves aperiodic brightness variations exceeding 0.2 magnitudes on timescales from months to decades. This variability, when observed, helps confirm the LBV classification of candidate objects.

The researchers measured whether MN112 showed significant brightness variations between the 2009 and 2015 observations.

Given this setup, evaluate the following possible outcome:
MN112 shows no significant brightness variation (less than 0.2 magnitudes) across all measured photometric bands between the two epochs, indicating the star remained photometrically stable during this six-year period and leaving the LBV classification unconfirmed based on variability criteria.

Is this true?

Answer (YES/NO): YES